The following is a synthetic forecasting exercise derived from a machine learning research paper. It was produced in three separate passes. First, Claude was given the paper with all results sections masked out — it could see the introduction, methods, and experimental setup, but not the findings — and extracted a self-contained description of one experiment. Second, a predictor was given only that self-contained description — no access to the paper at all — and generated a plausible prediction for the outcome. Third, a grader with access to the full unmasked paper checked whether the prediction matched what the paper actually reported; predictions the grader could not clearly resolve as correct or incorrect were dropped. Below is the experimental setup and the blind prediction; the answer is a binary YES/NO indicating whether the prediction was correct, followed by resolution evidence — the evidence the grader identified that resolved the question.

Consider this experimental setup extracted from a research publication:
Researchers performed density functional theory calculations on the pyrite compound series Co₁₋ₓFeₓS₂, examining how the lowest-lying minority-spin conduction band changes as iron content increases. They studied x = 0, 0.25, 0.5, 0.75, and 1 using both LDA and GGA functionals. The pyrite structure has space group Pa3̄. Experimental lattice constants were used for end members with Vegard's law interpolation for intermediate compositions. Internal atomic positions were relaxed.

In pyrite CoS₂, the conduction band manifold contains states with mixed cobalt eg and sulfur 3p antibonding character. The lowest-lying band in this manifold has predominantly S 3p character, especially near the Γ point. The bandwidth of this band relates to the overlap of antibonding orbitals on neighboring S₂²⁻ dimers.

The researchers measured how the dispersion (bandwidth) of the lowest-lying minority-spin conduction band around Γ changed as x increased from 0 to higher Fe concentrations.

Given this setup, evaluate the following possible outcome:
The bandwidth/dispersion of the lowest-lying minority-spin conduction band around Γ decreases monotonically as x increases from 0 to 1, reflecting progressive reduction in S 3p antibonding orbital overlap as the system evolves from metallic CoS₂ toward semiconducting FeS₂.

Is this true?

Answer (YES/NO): NO